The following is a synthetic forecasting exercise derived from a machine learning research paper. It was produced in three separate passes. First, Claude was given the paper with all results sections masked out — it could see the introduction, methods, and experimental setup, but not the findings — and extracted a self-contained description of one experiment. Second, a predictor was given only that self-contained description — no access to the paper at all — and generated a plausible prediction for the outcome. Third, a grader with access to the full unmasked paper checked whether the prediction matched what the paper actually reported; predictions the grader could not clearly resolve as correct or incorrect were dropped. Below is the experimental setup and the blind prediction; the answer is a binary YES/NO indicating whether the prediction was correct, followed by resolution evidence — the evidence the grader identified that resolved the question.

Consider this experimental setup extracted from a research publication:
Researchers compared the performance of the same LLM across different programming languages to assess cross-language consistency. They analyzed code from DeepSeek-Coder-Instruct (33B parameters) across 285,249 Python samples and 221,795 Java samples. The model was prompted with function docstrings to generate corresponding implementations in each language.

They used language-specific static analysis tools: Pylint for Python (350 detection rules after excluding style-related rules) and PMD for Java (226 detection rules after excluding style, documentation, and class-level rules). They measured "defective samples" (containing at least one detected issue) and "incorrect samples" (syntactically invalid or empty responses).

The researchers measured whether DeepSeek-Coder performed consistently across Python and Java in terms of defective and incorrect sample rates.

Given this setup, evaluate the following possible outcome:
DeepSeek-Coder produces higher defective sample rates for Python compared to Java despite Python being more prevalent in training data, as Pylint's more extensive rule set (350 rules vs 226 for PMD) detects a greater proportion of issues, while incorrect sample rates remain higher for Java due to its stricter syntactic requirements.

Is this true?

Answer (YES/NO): NO